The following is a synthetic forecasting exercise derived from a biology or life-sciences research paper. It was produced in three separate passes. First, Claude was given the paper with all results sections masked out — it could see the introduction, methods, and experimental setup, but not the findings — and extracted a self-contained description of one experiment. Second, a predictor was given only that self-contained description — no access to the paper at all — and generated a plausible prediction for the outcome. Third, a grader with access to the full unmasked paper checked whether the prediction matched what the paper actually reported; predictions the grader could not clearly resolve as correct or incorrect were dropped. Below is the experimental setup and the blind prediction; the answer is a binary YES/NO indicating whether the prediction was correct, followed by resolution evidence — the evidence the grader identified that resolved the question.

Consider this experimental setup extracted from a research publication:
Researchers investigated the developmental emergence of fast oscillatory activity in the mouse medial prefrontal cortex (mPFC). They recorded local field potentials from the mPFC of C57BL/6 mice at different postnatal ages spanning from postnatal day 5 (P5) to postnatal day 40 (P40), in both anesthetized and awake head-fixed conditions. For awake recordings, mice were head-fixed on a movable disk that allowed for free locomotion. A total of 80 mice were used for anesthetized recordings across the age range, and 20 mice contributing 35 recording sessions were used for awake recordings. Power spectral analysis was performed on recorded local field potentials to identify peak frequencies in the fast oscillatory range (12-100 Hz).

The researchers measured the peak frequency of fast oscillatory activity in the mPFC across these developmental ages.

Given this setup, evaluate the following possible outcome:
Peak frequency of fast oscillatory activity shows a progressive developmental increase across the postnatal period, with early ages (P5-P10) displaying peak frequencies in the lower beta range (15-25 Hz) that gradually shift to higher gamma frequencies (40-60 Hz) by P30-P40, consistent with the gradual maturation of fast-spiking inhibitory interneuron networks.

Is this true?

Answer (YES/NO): NO